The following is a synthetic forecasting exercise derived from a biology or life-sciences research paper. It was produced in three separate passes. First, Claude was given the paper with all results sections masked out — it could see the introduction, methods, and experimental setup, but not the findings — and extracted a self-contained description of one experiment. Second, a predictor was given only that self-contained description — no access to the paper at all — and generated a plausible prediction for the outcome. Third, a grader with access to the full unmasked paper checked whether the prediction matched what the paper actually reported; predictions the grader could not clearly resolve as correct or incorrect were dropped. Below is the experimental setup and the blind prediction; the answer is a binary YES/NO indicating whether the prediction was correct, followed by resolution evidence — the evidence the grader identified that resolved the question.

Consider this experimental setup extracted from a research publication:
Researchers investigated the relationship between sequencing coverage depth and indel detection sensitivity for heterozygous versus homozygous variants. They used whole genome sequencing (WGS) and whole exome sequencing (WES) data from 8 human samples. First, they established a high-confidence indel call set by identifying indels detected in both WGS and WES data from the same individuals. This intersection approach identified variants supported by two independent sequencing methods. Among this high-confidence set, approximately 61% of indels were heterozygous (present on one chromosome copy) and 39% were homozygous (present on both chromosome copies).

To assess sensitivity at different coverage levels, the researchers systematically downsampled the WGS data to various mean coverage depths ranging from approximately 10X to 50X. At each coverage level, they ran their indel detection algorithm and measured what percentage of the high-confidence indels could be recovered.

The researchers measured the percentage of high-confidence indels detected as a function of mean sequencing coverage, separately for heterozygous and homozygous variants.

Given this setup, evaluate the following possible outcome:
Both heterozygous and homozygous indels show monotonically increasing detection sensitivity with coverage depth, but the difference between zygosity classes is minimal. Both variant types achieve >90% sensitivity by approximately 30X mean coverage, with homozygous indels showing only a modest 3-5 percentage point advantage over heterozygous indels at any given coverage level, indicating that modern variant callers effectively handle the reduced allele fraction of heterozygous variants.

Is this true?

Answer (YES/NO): NO